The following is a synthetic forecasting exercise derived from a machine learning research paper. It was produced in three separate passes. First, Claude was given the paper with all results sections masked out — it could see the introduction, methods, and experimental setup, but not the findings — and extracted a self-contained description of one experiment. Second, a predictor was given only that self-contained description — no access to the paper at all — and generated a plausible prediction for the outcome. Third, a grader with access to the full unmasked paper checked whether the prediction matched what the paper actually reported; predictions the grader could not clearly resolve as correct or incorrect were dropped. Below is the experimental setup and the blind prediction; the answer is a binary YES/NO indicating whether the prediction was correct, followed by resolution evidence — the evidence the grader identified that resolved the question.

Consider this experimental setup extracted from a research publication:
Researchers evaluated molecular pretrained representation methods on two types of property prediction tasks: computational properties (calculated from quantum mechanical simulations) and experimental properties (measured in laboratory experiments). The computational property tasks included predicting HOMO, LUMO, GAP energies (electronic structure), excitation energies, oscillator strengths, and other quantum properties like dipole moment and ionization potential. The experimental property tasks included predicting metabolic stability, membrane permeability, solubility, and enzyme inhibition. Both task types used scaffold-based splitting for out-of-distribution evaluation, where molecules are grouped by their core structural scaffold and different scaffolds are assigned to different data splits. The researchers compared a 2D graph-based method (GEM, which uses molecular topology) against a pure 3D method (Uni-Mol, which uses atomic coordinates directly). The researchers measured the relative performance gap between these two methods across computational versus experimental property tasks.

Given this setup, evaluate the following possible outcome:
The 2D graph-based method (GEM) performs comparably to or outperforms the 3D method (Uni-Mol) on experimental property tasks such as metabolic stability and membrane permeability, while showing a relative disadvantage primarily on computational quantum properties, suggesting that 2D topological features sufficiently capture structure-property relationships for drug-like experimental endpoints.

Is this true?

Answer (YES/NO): NO